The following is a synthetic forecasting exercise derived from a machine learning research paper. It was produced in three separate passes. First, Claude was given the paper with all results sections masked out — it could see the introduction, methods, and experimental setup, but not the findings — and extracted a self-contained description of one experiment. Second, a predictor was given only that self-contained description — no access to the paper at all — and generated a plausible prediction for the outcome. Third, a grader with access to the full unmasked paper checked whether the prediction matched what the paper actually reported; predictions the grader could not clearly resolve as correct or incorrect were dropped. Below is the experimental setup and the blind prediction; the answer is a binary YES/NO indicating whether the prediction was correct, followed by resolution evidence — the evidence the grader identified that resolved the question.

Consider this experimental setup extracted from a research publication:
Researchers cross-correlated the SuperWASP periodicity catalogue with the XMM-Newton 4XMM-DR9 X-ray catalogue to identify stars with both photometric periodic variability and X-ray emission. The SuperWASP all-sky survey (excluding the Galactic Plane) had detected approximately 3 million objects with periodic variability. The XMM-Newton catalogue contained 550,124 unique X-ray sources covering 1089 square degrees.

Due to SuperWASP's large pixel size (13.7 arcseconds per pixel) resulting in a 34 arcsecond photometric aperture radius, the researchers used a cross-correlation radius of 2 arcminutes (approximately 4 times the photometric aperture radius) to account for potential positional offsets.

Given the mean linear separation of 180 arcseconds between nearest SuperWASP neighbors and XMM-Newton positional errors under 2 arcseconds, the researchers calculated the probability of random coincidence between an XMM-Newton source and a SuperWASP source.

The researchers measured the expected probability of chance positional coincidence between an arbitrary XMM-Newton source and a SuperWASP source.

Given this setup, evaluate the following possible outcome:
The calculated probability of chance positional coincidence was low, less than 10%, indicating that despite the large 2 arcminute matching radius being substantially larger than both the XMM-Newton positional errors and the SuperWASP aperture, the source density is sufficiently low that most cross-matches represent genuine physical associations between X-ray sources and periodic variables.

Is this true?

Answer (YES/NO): YES